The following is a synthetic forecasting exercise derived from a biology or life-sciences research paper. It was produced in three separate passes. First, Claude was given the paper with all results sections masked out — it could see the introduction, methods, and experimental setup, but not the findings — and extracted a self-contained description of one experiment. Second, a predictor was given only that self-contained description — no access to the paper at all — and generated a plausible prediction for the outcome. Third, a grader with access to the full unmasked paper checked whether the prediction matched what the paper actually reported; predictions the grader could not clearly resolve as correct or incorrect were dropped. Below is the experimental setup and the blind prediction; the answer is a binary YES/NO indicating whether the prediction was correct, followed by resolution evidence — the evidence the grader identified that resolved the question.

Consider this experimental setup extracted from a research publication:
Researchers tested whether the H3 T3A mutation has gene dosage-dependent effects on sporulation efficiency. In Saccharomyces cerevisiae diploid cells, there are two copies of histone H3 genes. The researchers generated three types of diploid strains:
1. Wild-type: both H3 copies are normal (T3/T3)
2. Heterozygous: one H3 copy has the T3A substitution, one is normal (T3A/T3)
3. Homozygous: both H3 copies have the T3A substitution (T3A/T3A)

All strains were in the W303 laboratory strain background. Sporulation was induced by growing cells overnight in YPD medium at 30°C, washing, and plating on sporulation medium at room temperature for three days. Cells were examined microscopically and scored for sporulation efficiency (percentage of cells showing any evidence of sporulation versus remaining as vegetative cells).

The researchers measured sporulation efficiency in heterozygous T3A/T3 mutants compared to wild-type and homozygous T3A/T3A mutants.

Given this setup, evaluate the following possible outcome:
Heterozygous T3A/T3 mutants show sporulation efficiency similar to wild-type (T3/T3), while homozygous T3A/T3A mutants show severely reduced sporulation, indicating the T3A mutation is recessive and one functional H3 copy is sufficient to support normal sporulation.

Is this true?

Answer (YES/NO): YES